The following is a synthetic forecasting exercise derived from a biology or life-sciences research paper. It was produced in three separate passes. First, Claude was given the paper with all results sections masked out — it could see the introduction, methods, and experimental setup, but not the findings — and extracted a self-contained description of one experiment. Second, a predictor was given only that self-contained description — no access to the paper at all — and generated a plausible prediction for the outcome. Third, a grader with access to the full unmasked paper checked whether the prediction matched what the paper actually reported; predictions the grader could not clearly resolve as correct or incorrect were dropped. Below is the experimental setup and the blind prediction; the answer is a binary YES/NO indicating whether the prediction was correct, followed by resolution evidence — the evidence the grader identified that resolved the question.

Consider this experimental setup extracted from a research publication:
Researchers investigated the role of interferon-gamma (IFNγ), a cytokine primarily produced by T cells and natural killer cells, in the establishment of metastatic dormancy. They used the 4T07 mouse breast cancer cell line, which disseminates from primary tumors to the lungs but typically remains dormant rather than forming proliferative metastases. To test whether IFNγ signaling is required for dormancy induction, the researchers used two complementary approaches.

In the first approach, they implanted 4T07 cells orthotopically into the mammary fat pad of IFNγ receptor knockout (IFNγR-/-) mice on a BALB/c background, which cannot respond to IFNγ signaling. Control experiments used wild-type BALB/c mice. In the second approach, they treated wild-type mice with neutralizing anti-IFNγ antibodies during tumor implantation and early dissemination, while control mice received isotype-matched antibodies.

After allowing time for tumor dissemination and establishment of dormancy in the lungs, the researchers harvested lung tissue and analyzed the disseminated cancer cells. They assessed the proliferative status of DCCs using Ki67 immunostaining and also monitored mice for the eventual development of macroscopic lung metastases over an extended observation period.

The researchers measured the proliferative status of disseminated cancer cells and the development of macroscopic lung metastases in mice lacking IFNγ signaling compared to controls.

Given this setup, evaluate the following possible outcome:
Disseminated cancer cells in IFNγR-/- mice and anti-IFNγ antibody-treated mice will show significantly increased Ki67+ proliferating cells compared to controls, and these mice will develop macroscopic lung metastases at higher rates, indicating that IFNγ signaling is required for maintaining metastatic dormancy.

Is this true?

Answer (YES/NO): NO